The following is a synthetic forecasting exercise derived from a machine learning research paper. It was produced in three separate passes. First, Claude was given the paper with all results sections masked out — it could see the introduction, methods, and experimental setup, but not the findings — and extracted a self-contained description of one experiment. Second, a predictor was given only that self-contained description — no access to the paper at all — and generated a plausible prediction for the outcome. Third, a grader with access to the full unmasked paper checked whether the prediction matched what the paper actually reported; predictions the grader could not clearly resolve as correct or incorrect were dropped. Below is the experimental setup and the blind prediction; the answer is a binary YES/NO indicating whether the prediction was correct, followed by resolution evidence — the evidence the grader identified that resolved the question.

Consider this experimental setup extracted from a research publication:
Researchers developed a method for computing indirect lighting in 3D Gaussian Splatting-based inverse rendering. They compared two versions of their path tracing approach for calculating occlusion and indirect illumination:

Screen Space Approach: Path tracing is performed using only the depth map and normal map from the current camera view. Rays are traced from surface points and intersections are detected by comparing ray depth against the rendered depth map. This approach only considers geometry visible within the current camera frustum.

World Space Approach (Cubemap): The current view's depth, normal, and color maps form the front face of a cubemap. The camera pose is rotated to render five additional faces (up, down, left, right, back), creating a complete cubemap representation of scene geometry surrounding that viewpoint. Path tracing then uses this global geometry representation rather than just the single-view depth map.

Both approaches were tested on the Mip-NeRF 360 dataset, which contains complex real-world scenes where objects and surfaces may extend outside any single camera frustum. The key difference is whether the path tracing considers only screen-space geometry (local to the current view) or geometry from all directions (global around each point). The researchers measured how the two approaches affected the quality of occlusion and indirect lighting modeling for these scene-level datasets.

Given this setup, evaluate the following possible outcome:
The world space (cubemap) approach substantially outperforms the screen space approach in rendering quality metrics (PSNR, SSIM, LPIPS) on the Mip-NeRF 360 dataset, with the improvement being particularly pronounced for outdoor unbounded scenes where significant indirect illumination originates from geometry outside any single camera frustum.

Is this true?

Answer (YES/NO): NO